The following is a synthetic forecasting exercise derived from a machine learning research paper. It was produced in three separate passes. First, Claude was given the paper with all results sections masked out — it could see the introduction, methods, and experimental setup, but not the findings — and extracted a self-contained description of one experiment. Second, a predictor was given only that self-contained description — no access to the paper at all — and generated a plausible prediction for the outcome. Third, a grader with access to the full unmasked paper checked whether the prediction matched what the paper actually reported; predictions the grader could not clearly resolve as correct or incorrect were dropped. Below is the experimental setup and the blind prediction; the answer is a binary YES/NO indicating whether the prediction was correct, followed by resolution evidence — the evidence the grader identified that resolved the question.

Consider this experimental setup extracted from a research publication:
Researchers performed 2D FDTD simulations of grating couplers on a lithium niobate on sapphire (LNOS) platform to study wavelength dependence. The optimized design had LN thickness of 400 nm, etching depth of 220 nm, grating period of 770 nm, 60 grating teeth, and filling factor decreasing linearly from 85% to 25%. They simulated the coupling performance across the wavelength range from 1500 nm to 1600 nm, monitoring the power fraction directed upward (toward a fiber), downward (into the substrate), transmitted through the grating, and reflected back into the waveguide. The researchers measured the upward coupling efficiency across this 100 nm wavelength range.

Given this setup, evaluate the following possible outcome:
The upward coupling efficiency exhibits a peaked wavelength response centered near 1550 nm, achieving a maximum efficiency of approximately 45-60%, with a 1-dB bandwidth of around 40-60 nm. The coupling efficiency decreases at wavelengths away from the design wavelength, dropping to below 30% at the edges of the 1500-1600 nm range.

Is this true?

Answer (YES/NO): NO